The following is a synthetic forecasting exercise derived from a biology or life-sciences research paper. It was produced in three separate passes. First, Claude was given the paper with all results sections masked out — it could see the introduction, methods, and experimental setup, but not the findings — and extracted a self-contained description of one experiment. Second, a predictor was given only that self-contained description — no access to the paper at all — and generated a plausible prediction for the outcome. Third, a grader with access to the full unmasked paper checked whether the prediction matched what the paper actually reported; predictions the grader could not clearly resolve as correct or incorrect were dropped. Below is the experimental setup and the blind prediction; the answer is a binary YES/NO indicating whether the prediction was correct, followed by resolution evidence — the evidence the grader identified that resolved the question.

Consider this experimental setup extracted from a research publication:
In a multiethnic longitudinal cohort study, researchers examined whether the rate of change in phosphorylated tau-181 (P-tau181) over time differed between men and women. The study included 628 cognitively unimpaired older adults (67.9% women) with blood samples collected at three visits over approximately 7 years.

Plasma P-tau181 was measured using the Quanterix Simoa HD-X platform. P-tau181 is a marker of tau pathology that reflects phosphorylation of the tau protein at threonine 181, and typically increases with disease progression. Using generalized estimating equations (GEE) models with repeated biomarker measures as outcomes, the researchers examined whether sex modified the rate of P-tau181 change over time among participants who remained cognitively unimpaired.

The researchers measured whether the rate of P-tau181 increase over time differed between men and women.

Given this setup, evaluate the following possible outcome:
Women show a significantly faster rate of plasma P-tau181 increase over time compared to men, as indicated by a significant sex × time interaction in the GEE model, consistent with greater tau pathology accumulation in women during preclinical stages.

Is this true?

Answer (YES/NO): NO